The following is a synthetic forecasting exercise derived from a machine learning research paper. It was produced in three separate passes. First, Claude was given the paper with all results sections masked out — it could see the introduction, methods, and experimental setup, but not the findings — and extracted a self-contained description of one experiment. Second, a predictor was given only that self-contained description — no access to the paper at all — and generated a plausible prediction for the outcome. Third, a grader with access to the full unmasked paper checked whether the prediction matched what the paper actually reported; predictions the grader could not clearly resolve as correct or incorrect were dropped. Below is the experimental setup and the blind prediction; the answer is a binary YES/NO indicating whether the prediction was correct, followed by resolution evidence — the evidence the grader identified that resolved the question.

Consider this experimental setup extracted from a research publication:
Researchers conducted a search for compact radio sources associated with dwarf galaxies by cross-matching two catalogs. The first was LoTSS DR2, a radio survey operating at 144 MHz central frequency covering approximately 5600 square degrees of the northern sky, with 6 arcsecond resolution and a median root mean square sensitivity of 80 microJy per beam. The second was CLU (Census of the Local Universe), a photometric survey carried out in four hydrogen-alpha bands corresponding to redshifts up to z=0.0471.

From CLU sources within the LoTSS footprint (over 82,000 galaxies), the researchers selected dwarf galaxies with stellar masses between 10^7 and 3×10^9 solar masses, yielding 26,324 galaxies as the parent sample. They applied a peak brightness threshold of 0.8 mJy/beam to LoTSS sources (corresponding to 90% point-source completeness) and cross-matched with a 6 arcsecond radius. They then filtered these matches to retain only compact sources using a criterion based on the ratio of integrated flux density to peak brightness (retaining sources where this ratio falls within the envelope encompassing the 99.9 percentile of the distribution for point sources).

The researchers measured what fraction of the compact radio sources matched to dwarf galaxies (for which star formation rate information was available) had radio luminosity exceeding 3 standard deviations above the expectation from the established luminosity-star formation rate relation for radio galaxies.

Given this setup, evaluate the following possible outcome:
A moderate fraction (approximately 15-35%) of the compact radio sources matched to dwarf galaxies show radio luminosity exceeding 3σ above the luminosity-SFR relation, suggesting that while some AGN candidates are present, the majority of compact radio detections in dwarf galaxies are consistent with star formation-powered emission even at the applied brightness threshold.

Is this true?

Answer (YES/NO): NO